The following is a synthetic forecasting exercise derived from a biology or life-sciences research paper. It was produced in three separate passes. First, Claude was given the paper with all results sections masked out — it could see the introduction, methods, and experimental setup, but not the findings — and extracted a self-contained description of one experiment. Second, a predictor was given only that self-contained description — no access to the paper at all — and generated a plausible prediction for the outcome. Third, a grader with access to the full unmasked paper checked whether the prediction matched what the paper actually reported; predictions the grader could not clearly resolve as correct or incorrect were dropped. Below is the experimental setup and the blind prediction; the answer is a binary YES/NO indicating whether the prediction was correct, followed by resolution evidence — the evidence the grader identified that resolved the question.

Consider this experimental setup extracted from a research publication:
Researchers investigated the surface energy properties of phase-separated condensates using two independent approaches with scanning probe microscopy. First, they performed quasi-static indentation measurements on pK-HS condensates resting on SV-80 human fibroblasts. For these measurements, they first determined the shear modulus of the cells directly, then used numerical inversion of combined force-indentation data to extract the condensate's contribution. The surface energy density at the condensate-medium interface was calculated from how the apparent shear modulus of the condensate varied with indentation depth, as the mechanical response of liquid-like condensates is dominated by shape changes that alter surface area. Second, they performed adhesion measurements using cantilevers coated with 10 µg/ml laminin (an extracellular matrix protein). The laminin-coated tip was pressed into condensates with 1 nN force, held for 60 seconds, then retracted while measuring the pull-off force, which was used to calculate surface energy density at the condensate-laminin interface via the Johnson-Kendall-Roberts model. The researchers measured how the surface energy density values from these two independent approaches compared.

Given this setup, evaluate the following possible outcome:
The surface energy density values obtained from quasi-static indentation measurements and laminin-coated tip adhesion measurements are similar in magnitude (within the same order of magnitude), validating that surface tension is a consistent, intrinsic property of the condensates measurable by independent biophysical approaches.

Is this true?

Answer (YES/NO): NO